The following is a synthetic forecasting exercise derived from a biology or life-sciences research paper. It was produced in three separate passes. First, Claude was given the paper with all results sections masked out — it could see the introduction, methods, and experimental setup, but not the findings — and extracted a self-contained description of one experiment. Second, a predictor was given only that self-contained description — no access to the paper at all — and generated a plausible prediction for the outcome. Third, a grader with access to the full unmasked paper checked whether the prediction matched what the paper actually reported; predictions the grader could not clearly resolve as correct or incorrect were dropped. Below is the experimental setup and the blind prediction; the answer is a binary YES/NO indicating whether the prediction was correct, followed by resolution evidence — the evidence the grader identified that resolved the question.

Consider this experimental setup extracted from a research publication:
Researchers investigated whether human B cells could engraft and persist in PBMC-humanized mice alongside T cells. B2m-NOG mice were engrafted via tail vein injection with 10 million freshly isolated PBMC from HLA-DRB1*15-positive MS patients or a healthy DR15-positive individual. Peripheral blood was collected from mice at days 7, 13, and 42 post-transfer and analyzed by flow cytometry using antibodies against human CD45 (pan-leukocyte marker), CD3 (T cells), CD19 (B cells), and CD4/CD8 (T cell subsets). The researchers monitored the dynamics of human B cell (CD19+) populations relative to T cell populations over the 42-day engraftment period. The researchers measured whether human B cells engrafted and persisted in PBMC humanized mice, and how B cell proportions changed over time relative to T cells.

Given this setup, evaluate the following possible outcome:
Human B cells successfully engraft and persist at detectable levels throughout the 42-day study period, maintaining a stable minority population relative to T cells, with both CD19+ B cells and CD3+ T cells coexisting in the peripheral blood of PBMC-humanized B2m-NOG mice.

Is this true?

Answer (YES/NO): NO